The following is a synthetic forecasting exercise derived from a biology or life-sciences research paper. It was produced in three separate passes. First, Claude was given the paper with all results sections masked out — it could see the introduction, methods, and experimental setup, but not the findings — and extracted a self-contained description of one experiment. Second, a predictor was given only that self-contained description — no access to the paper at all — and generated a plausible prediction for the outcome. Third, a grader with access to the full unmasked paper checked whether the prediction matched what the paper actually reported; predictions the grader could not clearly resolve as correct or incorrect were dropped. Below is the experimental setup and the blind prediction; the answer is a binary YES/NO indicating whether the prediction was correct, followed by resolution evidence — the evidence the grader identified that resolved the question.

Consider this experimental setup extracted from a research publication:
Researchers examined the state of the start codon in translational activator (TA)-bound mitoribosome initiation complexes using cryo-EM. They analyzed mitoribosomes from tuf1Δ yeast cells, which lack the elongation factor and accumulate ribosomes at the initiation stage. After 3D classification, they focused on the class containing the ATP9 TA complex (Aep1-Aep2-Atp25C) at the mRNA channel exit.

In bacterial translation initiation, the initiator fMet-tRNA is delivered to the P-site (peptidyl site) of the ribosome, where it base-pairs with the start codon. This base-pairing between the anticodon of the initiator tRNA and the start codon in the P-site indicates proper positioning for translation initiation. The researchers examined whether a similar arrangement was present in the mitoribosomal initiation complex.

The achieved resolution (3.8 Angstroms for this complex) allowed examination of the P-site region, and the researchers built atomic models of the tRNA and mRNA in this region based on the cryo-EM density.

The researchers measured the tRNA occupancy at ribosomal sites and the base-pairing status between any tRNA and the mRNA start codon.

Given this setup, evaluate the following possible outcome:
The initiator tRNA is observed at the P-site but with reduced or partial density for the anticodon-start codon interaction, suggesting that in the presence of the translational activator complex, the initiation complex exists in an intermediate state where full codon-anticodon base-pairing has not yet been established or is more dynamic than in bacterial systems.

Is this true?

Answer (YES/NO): NO